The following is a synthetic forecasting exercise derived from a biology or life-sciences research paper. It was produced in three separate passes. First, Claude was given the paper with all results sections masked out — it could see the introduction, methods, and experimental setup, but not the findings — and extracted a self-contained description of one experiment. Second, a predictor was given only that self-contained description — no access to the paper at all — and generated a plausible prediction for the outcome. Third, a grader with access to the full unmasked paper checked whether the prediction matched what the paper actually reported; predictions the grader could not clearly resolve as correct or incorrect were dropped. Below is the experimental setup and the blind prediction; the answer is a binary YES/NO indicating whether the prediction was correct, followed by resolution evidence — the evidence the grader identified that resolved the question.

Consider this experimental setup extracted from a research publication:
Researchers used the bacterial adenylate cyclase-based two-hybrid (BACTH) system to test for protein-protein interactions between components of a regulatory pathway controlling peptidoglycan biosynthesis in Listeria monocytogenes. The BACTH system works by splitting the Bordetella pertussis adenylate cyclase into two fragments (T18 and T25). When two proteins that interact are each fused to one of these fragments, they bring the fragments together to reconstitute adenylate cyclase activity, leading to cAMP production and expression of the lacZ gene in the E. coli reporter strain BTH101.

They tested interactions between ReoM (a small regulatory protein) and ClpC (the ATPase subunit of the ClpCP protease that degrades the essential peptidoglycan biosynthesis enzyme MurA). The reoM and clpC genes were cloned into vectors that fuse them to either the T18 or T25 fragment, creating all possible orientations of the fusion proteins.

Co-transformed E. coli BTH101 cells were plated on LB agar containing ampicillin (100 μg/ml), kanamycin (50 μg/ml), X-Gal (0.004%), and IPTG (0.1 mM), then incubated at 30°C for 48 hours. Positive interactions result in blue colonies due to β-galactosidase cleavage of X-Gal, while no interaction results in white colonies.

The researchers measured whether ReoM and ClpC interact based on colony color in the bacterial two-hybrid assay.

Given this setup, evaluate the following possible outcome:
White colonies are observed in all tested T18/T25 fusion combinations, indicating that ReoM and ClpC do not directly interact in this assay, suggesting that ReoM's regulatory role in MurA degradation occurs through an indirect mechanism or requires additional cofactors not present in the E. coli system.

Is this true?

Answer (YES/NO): YES